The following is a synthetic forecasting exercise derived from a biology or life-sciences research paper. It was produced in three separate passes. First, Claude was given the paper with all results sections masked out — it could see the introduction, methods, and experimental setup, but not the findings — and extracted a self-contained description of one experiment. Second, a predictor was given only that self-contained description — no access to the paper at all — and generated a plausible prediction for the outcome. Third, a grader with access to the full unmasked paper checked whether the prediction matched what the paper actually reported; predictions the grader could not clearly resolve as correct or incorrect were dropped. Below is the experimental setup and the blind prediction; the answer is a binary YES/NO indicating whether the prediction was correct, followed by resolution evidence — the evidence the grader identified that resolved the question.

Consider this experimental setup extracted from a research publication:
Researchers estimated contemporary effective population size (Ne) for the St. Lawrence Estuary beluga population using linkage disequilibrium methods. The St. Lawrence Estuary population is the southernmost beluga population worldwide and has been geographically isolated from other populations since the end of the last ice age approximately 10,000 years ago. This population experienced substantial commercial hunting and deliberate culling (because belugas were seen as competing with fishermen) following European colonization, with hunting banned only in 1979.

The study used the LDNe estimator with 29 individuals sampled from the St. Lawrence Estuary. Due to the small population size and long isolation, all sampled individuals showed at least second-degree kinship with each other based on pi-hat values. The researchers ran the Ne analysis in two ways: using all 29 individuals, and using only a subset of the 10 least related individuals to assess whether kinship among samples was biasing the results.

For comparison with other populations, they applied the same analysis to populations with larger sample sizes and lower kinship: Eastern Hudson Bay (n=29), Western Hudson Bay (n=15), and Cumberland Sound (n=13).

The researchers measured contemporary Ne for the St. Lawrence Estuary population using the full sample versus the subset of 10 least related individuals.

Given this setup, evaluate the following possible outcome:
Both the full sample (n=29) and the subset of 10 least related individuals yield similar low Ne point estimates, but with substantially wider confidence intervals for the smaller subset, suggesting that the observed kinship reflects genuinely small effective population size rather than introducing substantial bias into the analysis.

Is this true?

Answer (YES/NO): NO